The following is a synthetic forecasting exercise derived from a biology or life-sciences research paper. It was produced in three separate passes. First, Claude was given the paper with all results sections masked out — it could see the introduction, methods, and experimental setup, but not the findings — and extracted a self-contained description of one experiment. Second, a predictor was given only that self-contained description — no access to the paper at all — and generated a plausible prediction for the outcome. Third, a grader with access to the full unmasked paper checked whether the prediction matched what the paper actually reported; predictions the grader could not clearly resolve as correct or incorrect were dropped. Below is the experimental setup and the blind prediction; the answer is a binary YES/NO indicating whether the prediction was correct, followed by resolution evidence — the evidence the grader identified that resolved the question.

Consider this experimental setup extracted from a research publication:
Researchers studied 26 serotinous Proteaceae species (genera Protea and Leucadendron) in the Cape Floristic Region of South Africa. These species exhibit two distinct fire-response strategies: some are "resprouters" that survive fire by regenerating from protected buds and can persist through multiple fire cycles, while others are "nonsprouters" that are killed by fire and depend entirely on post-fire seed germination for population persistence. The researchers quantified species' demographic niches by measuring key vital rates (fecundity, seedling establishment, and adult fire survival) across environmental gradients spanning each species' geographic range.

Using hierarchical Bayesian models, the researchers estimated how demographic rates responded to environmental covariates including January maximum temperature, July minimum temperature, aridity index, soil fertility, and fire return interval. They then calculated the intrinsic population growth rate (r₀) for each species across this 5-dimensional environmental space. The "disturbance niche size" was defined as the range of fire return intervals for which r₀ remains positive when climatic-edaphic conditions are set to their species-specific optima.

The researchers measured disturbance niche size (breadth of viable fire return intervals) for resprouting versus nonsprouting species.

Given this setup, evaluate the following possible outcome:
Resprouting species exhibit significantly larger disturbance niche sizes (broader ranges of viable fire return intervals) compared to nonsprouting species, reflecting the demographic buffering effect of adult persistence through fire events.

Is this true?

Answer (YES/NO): YES